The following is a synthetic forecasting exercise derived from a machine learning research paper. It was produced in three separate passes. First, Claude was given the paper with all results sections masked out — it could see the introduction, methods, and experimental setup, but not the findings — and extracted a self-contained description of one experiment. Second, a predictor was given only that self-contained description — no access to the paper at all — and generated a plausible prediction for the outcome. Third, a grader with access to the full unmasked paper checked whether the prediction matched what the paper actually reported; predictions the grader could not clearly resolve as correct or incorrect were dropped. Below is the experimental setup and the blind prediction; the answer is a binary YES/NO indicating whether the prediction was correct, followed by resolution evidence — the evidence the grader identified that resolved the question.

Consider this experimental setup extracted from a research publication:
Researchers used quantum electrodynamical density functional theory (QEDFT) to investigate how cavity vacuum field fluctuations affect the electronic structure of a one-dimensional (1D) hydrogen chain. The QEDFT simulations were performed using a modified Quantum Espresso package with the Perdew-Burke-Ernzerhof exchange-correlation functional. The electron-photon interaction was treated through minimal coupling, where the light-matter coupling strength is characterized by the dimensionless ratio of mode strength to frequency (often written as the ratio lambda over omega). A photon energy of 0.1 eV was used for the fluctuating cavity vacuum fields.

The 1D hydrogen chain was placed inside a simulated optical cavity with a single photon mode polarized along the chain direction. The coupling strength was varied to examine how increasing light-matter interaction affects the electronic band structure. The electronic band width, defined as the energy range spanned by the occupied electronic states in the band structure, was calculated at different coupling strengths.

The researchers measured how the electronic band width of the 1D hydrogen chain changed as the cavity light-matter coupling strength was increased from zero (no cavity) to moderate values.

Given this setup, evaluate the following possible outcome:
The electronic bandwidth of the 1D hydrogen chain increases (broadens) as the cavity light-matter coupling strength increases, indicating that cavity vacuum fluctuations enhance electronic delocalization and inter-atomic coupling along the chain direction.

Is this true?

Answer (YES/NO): NO